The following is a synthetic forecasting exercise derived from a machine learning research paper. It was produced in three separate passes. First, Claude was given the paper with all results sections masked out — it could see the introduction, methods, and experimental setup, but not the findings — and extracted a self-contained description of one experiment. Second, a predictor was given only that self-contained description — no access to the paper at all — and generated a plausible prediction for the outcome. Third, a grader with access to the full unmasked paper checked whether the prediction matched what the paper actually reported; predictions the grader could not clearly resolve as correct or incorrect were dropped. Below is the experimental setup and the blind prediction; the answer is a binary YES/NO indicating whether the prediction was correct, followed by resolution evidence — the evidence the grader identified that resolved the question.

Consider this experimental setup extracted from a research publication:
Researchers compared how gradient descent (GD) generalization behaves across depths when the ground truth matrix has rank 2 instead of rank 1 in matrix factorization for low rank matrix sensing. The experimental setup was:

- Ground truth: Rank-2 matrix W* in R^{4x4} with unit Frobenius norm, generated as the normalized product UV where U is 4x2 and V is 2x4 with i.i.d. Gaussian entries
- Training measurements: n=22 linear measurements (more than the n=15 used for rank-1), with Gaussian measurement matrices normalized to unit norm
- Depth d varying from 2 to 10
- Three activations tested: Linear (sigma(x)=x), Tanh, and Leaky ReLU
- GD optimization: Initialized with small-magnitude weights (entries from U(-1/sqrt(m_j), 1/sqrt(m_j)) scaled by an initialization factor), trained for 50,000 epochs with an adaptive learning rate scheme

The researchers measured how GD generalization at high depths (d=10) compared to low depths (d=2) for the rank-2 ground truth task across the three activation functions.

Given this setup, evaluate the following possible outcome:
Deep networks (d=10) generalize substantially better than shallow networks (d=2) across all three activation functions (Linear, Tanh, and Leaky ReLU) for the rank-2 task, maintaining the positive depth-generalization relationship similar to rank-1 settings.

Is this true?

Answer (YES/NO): NO